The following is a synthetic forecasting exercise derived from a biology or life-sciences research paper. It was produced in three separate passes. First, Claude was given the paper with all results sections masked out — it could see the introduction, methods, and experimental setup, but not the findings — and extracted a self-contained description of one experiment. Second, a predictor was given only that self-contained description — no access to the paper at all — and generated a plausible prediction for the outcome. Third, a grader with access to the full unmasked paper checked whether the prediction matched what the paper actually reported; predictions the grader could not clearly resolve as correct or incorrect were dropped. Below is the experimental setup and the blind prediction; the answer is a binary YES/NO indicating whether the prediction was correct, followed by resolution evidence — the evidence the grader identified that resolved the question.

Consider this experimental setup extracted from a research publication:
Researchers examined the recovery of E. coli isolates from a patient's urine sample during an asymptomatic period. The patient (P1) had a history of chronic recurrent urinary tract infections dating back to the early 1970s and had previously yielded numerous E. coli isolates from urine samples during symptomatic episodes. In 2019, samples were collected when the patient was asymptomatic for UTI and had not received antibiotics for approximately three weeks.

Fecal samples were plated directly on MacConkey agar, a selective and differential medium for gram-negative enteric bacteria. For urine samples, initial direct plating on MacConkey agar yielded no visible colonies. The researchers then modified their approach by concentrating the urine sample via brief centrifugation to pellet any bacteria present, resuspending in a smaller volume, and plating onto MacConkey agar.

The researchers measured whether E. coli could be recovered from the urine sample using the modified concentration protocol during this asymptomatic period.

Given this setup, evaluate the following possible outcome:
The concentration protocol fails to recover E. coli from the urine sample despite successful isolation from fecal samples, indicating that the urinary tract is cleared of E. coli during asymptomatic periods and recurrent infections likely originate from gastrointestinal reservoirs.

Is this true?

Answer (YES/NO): NO